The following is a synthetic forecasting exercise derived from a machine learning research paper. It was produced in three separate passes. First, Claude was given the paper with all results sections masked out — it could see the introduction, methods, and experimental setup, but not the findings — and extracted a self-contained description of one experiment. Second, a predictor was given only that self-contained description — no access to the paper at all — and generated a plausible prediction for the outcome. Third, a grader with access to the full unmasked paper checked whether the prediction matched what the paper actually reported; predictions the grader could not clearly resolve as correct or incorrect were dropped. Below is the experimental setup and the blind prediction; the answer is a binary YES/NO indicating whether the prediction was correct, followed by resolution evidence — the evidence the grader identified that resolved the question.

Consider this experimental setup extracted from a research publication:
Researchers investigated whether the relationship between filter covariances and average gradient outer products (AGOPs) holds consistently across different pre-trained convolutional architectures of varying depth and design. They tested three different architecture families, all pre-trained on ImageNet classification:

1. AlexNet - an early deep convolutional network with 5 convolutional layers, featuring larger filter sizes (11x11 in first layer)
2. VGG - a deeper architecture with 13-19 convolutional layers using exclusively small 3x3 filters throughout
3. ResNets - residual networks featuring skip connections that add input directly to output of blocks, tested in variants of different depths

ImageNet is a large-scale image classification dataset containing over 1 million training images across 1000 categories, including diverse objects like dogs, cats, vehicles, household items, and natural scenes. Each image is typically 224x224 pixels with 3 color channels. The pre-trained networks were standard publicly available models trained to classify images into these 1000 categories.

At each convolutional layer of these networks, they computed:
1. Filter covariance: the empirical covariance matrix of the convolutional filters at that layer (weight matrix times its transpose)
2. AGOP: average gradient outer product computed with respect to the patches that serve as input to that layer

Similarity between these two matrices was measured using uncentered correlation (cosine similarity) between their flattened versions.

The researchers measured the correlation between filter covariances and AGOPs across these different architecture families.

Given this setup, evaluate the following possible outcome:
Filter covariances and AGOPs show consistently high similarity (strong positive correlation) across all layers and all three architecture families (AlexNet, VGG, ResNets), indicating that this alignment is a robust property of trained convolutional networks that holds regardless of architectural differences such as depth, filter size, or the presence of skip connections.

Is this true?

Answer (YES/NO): YES